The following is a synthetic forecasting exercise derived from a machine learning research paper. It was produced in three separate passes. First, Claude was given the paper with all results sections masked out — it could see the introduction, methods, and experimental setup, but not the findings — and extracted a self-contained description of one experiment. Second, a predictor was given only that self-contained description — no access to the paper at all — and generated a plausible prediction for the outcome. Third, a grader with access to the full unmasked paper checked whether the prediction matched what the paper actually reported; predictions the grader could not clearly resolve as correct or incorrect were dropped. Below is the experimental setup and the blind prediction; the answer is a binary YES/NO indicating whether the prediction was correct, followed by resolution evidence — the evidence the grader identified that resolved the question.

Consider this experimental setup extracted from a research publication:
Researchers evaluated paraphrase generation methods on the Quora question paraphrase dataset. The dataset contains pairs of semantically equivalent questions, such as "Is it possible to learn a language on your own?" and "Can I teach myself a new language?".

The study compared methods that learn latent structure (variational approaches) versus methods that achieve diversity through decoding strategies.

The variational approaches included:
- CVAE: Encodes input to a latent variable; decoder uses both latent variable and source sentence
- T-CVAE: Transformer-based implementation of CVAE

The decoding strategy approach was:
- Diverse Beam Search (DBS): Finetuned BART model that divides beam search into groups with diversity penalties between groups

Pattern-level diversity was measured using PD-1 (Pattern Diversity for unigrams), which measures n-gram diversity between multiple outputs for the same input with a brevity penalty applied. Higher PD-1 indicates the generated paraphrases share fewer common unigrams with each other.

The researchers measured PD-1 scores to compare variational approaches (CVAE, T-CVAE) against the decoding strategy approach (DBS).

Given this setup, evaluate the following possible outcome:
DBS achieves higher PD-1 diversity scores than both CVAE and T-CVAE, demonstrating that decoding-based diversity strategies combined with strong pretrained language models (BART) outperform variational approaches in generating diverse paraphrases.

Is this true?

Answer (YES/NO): NO